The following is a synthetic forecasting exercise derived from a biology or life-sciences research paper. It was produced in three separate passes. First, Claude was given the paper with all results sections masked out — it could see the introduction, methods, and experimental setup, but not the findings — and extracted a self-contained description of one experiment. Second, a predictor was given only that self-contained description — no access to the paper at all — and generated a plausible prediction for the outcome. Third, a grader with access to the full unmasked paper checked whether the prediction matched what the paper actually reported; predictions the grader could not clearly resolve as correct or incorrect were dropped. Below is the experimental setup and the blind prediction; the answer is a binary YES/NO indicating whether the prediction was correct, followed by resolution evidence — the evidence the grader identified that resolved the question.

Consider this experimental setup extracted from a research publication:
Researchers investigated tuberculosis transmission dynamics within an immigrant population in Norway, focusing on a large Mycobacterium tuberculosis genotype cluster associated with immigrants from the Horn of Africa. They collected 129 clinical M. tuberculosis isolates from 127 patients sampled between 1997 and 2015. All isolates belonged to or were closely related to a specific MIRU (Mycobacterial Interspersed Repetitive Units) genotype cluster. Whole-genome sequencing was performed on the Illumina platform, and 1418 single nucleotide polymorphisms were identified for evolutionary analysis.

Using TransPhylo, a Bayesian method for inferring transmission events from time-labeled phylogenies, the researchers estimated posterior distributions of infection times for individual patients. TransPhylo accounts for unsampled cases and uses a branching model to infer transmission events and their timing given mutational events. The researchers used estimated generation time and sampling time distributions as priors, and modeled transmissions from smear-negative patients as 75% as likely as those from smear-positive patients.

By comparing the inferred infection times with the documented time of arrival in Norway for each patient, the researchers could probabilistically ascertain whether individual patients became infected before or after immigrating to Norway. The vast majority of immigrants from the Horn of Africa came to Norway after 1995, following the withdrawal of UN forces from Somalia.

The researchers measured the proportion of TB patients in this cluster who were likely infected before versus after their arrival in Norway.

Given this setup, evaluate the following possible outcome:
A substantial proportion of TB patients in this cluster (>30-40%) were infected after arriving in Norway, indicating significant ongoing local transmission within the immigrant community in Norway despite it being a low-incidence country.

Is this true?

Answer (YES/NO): NO